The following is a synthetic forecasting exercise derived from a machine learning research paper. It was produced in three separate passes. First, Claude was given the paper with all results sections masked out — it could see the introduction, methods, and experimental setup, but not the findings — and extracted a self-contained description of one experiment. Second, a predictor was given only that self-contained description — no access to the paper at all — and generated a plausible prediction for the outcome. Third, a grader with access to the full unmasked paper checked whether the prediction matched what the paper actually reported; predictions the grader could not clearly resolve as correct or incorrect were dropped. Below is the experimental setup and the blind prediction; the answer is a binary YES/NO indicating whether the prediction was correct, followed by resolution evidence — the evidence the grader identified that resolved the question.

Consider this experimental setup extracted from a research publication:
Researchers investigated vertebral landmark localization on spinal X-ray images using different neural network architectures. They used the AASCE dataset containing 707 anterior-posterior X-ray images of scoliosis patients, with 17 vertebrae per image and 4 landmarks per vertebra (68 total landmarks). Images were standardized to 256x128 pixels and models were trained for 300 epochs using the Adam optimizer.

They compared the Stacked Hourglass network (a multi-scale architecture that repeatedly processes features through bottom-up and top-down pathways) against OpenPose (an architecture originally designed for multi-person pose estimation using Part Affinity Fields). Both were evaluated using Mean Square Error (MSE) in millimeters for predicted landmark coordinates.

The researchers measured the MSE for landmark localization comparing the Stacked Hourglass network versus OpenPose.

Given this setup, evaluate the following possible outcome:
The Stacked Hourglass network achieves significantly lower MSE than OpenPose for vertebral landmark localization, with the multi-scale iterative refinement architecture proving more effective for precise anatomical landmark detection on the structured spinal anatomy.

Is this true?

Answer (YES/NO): NO